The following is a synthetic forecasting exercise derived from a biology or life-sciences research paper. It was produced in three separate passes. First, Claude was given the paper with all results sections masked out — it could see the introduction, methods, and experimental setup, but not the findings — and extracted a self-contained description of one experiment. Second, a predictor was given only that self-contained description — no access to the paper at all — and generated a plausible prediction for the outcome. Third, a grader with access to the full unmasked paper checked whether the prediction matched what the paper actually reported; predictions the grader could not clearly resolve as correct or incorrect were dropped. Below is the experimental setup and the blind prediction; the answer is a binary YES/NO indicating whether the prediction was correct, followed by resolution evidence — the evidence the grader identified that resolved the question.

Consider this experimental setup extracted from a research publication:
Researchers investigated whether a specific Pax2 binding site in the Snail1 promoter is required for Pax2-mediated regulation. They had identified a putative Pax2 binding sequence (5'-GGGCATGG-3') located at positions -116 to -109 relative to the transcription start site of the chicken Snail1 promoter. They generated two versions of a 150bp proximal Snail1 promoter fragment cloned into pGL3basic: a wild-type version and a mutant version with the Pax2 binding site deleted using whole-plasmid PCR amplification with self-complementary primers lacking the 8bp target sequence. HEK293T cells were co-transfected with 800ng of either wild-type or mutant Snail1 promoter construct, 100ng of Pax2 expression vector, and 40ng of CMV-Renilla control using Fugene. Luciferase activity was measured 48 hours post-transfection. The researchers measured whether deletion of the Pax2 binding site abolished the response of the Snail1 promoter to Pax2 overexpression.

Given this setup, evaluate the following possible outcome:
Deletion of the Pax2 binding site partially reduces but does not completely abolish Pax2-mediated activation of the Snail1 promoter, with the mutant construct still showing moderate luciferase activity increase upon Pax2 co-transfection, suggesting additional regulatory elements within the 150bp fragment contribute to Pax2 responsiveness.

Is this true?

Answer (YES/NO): NO